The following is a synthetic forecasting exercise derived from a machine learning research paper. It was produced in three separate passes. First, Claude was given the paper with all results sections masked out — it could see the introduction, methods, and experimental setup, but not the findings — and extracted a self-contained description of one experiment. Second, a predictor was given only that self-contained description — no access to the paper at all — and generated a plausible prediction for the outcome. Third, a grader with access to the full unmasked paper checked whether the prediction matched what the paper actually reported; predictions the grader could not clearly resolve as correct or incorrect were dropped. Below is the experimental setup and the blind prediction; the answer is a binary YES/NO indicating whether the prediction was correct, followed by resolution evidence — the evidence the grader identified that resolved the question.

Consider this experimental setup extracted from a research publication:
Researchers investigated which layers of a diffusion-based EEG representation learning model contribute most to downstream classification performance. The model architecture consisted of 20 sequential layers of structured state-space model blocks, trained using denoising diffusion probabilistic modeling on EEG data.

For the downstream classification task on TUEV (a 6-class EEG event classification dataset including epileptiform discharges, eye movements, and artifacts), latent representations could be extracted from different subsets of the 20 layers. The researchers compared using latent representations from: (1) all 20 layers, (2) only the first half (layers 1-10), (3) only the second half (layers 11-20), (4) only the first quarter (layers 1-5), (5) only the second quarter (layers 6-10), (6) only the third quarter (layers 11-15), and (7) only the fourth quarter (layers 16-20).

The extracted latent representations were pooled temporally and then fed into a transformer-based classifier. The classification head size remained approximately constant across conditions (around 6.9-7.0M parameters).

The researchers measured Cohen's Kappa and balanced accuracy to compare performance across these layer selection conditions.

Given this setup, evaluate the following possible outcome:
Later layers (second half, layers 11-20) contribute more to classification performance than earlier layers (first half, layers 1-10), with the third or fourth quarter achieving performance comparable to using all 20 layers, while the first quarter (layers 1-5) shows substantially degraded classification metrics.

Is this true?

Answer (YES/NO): NO